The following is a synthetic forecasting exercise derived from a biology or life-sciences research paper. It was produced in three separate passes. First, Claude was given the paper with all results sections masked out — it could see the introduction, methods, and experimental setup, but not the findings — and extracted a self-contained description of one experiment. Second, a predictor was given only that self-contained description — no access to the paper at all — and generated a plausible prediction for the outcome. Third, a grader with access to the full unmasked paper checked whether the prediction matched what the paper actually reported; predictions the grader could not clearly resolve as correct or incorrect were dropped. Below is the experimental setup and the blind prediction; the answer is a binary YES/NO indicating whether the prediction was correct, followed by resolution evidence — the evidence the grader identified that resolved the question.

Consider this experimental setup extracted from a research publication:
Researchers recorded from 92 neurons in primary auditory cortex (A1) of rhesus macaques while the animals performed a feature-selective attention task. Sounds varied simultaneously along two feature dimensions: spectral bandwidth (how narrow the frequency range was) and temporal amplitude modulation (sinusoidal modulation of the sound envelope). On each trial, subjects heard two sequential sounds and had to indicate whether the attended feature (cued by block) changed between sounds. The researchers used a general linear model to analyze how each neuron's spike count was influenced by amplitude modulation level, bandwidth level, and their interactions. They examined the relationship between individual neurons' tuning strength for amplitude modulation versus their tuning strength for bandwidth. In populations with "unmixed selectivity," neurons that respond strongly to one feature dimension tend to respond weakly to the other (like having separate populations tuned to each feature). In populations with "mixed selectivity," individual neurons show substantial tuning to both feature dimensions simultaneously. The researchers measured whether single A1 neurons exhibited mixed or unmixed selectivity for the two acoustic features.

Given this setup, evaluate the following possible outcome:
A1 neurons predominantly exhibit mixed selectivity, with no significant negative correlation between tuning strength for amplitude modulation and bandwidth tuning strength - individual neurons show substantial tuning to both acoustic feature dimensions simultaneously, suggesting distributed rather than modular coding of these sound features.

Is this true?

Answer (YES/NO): YES